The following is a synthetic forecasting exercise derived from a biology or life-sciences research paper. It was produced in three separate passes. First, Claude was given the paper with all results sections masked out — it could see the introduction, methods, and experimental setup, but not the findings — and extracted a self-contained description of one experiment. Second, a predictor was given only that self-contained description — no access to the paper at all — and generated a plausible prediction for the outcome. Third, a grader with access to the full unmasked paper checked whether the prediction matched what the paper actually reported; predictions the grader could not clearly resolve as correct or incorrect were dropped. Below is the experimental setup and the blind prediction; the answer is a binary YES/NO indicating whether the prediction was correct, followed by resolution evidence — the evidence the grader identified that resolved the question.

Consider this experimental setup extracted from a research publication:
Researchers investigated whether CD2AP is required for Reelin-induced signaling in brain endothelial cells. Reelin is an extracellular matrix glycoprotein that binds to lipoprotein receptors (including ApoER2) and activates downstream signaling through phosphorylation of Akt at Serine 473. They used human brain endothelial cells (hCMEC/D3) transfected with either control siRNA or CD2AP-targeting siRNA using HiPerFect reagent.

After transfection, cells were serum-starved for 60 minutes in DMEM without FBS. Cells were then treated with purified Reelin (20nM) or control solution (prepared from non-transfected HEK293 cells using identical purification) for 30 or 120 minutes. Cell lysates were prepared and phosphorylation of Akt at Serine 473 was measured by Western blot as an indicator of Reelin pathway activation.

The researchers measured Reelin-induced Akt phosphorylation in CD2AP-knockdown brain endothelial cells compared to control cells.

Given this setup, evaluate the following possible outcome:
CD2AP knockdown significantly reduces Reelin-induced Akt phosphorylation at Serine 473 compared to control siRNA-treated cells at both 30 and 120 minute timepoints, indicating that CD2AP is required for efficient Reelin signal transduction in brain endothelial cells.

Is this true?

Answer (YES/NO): NO